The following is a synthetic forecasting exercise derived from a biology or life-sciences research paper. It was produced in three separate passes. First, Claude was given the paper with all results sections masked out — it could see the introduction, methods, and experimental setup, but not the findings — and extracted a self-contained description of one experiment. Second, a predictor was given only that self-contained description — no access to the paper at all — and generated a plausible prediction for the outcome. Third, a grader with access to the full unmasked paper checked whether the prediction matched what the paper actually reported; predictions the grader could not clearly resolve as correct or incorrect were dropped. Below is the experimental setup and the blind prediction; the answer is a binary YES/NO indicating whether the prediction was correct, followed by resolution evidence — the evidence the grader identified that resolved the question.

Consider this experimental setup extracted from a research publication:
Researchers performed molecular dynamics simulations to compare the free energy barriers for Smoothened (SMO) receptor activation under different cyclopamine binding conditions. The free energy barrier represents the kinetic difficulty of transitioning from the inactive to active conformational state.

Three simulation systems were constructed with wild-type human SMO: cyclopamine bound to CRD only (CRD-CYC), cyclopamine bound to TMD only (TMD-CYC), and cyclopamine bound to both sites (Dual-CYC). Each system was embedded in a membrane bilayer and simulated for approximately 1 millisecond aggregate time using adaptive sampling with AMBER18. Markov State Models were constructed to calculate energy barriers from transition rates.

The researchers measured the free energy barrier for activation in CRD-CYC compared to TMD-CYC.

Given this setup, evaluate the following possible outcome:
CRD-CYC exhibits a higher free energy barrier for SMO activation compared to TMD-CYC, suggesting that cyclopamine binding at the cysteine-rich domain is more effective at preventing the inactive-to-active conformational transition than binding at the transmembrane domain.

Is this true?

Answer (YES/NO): NO